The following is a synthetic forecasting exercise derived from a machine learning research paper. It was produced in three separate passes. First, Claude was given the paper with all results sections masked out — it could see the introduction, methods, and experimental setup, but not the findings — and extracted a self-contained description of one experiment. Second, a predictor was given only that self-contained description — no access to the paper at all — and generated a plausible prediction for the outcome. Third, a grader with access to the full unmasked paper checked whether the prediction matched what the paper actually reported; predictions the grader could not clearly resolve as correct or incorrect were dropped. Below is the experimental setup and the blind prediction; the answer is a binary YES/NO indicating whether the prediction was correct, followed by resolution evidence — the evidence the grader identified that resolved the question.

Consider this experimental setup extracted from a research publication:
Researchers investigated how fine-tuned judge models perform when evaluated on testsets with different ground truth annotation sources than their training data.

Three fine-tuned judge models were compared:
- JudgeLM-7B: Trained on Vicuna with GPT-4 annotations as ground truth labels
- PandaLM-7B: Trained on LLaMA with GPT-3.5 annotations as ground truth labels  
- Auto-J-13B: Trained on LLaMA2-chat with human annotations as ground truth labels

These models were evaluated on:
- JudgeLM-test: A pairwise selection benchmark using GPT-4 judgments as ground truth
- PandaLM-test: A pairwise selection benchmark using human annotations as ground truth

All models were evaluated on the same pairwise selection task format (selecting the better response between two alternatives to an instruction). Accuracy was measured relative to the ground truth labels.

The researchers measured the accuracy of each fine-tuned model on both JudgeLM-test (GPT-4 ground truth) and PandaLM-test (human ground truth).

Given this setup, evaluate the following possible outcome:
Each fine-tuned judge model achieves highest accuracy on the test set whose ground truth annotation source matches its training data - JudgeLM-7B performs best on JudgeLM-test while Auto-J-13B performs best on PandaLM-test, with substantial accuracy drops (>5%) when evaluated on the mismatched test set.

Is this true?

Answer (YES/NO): NO